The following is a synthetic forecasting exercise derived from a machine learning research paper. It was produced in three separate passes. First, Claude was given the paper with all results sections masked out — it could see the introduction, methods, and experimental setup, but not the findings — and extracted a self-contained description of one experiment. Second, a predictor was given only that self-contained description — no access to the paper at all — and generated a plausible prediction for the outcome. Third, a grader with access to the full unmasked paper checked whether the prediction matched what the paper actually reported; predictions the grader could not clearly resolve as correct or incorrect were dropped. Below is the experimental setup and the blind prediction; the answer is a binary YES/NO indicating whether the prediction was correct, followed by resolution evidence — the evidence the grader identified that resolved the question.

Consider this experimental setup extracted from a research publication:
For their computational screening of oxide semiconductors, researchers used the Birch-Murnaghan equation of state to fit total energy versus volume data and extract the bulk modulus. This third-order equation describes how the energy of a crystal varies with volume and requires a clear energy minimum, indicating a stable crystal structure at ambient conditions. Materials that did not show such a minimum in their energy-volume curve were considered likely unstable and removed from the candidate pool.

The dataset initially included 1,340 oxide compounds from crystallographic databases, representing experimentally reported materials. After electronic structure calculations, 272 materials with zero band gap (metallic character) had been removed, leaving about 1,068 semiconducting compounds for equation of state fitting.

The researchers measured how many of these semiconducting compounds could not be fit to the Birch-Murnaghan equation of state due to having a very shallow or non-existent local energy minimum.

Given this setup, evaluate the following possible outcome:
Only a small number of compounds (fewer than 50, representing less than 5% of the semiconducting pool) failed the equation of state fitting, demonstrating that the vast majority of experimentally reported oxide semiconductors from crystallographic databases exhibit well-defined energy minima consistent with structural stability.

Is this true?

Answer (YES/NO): YES